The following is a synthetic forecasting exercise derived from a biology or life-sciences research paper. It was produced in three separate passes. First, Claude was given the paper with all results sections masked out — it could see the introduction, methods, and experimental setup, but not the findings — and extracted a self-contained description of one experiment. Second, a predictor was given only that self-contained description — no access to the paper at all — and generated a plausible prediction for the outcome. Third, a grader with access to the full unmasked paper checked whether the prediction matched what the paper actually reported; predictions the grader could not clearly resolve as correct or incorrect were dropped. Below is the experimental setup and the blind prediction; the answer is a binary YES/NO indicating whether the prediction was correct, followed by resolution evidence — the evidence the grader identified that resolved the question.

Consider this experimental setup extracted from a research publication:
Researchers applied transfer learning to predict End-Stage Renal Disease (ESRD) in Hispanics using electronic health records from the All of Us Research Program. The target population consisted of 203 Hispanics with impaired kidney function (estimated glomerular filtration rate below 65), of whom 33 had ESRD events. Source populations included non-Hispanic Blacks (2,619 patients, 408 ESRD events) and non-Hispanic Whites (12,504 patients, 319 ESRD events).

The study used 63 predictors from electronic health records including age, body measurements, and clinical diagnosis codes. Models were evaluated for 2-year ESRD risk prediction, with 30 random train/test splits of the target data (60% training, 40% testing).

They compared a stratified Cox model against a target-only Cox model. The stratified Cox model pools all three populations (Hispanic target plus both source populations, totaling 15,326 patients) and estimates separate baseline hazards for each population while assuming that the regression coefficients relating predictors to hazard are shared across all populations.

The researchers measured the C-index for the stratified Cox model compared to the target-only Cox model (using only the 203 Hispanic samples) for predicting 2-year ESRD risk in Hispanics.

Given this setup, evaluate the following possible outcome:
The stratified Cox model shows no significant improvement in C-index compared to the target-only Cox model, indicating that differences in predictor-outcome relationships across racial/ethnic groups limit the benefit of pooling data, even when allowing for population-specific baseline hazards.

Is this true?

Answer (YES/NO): YES